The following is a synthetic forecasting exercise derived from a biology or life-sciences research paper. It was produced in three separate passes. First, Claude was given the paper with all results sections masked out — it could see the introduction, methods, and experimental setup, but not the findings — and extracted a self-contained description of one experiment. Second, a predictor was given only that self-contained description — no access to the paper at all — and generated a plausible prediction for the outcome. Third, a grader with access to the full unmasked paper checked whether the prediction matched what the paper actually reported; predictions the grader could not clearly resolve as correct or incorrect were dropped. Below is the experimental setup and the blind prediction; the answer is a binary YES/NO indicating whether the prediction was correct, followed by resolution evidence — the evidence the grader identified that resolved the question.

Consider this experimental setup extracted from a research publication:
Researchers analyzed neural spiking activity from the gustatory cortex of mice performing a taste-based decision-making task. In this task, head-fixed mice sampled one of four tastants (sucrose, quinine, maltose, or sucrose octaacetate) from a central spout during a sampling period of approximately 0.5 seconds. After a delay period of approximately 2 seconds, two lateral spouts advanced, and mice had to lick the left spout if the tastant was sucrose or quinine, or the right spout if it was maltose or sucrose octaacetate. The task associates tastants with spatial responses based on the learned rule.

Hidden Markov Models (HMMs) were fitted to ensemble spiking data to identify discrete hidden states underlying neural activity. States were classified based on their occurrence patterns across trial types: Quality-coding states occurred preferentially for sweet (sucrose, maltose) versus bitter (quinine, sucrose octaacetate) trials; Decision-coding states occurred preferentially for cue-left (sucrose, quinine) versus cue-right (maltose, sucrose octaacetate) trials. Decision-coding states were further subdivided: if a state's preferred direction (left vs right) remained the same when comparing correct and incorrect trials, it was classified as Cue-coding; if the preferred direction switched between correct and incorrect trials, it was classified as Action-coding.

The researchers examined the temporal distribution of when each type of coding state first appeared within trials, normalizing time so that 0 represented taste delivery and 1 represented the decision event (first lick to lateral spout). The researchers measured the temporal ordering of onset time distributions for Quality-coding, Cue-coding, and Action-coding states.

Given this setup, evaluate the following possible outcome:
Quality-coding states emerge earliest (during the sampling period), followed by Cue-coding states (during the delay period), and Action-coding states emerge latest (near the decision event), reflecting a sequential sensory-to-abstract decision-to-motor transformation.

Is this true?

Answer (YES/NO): YES